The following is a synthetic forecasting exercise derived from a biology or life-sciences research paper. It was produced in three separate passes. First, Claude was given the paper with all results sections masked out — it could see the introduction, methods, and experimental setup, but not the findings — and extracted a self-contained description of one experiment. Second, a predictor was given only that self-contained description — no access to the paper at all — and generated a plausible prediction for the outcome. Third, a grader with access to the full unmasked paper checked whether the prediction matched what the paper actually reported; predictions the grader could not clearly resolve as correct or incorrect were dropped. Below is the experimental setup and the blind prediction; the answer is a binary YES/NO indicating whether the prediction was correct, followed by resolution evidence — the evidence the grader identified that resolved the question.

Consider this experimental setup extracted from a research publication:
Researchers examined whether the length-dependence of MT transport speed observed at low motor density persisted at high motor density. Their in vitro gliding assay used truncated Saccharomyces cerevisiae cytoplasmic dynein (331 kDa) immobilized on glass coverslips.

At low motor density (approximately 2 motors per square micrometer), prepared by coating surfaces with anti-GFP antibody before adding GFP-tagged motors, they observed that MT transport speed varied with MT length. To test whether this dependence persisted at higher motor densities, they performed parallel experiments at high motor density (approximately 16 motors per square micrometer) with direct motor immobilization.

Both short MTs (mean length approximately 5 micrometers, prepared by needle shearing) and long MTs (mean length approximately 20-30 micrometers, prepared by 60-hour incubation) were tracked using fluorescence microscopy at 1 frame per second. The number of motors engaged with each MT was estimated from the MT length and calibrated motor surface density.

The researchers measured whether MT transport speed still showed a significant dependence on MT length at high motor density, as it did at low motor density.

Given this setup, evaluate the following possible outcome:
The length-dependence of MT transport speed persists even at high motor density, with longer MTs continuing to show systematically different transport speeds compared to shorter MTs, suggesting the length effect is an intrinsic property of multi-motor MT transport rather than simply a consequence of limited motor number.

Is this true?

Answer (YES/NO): NO